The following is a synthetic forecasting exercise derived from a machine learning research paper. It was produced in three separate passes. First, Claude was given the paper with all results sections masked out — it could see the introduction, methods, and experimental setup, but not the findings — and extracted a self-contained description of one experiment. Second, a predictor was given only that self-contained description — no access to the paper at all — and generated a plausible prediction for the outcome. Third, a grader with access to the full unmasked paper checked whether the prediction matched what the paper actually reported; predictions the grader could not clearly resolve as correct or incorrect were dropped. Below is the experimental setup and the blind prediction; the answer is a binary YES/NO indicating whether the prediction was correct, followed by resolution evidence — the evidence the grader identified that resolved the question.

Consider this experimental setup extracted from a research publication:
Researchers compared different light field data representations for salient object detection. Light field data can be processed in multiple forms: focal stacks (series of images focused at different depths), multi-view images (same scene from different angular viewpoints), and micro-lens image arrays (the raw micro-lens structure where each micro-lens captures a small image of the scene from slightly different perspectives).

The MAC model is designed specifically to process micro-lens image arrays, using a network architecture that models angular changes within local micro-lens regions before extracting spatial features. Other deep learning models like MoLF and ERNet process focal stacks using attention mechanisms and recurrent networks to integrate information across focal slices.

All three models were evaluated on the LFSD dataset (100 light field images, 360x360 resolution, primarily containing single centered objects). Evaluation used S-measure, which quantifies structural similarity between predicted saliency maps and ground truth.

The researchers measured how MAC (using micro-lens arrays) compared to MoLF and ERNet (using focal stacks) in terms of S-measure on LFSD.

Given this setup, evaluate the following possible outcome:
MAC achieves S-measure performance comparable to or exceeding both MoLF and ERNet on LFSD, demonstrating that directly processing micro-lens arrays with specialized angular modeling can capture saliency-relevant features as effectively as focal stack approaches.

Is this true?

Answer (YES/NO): NO